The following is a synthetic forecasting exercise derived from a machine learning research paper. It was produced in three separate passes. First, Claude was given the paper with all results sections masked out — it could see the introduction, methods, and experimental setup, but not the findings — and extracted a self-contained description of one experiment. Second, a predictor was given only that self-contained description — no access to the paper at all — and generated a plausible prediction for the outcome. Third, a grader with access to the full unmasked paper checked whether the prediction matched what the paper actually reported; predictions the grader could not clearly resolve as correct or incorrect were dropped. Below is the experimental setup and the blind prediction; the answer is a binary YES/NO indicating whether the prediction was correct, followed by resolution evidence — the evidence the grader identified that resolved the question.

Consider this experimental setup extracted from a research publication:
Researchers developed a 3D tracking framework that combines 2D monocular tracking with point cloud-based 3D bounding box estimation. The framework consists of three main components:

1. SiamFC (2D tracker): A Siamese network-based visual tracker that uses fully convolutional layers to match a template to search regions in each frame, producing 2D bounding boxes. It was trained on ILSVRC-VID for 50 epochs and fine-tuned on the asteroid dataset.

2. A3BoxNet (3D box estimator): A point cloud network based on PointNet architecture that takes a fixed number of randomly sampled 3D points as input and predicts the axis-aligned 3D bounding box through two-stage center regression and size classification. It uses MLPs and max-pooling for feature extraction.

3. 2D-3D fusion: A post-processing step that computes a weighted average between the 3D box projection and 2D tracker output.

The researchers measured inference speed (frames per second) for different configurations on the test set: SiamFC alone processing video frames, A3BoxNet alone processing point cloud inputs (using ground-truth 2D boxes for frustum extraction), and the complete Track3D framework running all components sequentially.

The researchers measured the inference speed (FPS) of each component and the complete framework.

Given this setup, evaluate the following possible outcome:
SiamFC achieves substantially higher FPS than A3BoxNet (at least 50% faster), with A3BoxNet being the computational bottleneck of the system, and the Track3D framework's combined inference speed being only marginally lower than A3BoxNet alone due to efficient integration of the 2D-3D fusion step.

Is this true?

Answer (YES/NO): NO